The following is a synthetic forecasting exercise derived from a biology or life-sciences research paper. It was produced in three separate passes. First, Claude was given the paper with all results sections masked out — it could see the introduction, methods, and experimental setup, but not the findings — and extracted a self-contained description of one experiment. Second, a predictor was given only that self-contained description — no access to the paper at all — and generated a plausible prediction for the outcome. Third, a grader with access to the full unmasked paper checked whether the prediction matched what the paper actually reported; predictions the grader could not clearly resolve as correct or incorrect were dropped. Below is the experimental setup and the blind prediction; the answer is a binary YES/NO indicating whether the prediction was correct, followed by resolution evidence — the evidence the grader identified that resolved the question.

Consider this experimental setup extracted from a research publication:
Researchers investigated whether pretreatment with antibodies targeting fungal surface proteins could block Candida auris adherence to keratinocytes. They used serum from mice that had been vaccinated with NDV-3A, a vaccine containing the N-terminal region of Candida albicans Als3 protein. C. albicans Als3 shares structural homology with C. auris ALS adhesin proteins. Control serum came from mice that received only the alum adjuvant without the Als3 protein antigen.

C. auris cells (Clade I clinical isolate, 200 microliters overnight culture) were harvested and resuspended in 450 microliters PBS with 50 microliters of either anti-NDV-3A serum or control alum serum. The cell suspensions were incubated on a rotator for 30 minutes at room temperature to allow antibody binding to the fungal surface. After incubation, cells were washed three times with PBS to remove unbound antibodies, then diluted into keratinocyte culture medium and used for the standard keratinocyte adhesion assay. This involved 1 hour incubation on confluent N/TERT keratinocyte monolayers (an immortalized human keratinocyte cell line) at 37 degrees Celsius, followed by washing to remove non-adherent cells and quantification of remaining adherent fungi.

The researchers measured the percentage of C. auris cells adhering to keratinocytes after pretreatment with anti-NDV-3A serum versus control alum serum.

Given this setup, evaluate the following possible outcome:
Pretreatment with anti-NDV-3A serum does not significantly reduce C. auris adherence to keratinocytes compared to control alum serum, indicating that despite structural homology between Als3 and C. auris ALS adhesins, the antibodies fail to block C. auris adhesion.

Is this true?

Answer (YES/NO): NO